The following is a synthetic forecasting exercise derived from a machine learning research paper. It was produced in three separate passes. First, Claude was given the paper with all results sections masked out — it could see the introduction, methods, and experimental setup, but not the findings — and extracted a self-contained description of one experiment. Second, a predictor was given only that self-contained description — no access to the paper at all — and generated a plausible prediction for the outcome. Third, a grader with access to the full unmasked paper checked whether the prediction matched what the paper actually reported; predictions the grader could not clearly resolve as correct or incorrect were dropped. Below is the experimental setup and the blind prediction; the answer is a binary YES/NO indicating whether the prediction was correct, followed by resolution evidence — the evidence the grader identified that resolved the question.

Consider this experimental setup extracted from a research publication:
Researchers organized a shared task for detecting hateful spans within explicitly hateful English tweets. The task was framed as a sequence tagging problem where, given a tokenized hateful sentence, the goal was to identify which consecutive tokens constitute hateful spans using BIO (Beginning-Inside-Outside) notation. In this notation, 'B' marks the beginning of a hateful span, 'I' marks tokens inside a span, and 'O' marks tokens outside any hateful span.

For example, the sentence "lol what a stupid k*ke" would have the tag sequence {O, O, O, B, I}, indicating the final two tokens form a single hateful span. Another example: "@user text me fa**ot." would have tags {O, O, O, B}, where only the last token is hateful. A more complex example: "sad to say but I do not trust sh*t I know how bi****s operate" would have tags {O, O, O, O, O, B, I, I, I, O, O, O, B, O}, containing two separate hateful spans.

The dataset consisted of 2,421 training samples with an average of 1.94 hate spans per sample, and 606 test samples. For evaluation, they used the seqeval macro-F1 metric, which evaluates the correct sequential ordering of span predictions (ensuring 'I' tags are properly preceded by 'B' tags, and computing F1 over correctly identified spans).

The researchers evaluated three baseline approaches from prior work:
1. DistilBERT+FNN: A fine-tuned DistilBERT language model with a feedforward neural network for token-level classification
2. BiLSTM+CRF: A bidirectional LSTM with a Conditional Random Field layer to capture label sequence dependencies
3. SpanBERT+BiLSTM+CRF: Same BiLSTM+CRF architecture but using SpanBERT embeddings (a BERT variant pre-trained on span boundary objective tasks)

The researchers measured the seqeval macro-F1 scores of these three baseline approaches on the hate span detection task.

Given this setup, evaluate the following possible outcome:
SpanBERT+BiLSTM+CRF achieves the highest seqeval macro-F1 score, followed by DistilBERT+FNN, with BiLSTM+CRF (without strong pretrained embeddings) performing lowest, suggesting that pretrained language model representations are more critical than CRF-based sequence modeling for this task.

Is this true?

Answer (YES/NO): NO